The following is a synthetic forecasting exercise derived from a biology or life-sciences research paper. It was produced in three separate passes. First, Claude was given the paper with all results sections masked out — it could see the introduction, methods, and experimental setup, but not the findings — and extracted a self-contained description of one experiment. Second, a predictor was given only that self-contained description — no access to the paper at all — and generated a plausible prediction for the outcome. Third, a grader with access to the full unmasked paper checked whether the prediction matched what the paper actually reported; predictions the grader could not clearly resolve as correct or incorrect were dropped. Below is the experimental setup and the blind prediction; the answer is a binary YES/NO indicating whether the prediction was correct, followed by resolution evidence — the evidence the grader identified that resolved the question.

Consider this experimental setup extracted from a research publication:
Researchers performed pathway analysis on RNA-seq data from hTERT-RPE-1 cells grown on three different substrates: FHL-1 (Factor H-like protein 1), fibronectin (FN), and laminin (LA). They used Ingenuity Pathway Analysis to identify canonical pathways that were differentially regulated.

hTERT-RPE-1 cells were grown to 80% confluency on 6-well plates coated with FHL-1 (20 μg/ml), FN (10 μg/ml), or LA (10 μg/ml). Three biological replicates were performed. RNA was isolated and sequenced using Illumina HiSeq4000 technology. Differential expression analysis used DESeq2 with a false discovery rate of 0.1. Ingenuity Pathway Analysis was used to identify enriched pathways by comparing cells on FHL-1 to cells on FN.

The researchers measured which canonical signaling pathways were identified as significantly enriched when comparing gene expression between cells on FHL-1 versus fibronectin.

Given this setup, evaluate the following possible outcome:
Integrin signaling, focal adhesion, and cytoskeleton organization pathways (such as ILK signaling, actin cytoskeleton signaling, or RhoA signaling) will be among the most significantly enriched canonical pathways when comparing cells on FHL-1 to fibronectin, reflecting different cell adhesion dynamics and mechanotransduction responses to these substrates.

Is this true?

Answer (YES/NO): NO